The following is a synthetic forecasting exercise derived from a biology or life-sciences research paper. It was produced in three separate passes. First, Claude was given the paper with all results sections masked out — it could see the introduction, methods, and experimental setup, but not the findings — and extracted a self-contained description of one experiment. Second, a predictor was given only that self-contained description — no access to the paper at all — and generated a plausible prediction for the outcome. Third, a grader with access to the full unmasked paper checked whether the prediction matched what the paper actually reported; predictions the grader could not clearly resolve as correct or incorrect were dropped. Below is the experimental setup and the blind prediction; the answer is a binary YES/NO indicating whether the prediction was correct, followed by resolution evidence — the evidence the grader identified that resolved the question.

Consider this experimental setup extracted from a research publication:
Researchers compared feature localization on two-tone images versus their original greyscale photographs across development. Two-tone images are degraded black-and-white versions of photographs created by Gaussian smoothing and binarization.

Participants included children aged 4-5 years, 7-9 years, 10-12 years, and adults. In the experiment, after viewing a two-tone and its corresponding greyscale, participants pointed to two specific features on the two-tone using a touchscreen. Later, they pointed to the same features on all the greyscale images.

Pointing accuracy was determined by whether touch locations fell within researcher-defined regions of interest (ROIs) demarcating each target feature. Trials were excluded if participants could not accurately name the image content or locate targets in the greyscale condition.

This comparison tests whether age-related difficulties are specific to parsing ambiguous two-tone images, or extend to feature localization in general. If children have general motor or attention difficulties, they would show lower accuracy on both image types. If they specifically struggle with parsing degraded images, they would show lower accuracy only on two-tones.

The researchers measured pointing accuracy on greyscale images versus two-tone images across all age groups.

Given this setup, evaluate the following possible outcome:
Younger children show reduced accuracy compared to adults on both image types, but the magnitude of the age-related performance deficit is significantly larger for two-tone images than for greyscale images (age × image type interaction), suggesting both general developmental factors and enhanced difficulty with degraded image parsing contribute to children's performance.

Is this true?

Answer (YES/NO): NO